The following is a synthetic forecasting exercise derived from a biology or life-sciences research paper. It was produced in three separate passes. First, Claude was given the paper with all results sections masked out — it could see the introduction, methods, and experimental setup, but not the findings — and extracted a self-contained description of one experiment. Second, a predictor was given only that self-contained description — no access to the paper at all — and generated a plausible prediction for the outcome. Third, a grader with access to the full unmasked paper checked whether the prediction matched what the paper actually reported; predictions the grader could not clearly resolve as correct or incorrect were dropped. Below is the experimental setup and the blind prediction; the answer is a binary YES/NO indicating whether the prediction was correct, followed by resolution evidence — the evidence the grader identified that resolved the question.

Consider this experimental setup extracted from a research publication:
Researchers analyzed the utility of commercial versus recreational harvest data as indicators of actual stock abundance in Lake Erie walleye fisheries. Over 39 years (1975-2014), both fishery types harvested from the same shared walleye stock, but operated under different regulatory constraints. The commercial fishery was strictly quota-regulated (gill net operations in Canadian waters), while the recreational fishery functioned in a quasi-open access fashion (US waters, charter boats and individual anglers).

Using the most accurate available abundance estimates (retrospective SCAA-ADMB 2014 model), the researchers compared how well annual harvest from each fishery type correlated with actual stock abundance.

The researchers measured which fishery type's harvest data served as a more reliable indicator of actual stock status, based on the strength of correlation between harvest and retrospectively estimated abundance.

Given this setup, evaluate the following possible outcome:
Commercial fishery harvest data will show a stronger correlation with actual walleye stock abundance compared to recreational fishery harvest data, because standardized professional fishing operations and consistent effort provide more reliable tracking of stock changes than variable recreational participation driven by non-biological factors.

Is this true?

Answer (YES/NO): NO